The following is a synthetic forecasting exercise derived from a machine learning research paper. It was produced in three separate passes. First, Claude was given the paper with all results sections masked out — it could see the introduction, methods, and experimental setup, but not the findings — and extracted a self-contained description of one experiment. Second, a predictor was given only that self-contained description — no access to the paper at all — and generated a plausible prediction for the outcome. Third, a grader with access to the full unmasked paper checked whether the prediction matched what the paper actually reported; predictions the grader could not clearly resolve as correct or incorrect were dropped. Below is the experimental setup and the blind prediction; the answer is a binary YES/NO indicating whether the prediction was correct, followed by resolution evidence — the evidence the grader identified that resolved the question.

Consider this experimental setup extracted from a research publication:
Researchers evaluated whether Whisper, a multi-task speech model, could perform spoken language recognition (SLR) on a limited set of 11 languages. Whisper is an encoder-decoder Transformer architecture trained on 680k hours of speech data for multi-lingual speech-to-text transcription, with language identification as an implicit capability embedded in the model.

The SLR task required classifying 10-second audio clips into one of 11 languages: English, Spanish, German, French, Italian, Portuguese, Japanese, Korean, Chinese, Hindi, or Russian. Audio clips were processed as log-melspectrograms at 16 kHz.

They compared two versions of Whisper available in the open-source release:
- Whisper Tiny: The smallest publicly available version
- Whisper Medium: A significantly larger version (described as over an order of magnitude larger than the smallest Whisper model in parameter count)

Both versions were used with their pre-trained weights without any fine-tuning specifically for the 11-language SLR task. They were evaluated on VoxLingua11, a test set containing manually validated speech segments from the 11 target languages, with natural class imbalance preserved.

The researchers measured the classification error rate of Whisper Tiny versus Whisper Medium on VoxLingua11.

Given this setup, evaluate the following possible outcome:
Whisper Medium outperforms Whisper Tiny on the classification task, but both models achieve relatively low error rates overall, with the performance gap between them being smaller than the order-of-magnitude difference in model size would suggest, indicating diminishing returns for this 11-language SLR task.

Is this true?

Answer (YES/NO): YES